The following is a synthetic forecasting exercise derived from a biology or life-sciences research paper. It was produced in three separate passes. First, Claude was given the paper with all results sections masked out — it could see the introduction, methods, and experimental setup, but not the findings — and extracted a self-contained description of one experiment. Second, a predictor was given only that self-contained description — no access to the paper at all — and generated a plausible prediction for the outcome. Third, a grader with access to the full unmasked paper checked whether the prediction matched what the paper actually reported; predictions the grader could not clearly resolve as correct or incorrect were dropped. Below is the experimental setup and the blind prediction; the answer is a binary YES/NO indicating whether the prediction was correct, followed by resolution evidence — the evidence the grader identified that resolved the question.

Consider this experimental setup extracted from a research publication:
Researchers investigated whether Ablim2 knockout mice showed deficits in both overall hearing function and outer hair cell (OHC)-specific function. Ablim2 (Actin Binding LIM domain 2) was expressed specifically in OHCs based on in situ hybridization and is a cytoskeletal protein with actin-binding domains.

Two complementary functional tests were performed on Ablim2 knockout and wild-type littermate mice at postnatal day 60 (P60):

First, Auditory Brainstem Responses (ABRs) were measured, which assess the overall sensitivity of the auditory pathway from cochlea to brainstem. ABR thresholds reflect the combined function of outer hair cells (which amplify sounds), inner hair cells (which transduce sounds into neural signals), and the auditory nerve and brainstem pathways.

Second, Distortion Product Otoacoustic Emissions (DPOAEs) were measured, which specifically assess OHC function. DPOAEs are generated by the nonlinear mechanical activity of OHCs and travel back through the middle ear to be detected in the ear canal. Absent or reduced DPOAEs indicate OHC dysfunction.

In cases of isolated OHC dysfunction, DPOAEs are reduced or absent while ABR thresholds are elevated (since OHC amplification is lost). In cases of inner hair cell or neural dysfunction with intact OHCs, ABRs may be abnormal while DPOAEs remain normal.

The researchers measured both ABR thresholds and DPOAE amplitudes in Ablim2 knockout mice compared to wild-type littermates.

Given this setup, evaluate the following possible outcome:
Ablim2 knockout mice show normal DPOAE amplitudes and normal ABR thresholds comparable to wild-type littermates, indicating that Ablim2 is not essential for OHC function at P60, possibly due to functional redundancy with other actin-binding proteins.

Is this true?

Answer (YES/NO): YES